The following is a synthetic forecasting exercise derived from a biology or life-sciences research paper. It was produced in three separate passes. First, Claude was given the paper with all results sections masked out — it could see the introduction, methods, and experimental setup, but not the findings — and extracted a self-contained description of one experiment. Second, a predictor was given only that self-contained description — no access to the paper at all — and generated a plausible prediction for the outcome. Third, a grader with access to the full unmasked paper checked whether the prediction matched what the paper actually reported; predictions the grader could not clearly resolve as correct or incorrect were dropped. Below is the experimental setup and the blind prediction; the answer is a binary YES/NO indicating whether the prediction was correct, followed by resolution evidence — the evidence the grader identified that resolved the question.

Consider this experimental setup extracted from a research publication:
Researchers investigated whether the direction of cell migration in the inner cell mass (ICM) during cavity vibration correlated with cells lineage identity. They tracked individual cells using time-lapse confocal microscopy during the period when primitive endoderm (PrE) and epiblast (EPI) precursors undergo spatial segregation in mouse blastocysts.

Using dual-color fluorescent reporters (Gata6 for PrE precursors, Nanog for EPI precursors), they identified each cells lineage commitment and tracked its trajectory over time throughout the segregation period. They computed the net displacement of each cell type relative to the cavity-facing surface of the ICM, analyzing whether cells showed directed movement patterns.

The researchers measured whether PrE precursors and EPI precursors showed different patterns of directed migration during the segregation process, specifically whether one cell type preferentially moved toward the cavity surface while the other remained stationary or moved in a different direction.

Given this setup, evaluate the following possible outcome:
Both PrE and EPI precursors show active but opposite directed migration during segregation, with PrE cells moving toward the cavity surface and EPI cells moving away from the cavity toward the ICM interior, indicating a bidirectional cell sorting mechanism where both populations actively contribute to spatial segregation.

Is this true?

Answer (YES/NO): NO